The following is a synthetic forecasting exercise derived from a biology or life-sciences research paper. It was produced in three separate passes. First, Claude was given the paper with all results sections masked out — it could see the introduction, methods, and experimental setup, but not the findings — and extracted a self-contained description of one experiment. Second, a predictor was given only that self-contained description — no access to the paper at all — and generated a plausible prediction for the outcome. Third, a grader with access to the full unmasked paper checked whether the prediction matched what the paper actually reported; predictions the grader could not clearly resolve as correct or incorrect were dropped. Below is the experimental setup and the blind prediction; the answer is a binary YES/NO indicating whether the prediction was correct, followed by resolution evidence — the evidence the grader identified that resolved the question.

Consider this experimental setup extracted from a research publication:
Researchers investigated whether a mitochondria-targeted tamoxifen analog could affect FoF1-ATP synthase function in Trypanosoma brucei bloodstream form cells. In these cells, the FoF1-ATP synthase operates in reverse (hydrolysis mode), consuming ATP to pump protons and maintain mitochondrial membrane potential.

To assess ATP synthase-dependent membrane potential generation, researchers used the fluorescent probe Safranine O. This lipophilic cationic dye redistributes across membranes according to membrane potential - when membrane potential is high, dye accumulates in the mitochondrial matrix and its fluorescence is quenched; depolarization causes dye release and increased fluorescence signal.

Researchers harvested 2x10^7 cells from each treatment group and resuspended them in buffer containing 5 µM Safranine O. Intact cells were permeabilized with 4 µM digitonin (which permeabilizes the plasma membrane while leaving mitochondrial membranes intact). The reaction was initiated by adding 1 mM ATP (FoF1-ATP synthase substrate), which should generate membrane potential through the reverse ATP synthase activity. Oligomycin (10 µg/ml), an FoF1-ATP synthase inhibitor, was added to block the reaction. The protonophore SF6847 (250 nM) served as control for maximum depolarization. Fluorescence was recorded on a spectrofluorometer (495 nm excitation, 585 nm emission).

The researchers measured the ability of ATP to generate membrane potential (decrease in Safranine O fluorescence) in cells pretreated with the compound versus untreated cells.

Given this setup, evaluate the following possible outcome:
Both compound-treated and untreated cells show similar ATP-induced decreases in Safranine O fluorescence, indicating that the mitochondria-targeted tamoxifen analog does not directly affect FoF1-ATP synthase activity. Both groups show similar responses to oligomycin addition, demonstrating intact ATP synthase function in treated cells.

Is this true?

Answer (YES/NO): NO